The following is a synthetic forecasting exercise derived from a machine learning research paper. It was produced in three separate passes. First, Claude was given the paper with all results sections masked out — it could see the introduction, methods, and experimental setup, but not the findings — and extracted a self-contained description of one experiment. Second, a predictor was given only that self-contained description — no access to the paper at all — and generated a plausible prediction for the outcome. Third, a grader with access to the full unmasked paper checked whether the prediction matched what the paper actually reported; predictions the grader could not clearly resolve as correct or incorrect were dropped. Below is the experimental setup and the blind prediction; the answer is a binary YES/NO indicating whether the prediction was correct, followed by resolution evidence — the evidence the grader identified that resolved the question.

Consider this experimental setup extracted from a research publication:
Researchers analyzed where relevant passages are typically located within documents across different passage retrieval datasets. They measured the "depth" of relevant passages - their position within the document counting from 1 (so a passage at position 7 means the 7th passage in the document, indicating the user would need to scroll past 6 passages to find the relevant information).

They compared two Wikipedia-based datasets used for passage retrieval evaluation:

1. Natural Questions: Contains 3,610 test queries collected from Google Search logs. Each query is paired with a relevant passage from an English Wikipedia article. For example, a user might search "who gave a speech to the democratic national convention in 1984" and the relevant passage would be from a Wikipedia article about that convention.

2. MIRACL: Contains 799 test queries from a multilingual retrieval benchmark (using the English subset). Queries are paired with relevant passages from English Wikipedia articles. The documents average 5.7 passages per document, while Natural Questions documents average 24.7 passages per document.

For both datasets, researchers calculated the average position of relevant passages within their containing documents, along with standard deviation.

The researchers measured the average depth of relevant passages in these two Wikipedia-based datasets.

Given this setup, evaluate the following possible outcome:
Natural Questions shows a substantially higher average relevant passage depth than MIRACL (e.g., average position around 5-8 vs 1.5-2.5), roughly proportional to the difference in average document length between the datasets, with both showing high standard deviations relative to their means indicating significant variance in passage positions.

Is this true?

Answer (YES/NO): NO